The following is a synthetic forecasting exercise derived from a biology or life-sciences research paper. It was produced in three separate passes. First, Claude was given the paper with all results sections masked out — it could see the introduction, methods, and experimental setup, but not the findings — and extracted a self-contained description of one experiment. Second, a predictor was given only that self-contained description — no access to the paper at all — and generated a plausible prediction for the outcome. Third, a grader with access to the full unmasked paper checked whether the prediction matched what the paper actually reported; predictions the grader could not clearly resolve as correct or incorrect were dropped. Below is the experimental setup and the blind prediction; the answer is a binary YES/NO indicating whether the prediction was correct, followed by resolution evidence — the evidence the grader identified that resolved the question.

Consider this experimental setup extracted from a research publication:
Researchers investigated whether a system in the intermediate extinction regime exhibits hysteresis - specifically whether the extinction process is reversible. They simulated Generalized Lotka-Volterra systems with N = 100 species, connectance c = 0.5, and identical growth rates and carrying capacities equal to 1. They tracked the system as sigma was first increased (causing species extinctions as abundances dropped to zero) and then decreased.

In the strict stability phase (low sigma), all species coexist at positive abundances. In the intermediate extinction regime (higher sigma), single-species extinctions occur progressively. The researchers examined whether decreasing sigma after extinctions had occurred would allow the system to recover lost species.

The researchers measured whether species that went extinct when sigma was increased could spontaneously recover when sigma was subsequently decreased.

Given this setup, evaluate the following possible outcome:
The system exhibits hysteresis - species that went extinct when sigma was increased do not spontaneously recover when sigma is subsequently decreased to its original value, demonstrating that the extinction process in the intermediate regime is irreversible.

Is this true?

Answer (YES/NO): YES